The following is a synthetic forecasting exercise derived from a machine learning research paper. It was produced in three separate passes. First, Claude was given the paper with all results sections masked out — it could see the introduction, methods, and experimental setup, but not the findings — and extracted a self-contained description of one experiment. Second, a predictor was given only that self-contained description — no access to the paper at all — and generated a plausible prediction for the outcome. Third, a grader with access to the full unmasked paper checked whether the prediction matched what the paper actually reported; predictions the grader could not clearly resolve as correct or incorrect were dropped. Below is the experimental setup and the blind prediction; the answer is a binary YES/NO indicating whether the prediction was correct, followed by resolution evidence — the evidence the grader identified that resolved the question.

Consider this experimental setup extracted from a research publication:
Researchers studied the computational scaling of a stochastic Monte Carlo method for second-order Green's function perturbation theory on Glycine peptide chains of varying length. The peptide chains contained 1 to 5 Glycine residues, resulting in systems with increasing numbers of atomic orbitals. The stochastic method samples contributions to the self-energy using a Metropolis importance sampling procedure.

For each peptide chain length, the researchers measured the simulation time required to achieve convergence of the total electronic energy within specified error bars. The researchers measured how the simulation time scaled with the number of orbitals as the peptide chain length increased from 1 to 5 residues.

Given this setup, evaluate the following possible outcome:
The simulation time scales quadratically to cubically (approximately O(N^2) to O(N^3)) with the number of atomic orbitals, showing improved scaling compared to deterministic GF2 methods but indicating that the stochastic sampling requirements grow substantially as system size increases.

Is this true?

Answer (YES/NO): NO